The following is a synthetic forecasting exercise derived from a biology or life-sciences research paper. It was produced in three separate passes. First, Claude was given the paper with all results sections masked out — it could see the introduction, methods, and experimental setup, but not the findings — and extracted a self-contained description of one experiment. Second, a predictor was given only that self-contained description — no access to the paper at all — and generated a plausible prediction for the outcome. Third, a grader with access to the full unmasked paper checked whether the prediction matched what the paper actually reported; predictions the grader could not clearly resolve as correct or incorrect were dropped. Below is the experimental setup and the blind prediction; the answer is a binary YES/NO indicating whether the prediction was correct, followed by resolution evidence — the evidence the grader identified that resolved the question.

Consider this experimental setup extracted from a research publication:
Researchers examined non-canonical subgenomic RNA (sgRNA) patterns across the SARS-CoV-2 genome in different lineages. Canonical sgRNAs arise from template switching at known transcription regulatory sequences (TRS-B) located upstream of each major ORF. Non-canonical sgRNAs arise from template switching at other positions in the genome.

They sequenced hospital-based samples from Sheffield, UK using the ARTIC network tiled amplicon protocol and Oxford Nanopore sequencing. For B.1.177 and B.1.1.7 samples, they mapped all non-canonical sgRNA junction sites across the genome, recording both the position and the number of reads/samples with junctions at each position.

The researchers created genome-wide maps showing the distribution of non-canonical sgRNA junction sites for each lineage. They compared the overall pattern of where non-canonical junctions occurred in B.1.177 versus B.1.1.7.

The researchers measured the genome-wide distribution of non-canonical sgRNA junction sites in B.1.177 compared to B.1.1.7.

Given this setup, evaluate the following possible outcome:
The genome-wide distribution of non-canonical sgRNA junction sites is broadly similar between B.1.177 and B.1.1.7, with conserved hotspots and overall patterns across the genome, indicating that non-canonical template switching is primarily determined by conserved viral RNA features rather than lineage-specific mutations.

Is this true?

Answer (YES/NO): NO